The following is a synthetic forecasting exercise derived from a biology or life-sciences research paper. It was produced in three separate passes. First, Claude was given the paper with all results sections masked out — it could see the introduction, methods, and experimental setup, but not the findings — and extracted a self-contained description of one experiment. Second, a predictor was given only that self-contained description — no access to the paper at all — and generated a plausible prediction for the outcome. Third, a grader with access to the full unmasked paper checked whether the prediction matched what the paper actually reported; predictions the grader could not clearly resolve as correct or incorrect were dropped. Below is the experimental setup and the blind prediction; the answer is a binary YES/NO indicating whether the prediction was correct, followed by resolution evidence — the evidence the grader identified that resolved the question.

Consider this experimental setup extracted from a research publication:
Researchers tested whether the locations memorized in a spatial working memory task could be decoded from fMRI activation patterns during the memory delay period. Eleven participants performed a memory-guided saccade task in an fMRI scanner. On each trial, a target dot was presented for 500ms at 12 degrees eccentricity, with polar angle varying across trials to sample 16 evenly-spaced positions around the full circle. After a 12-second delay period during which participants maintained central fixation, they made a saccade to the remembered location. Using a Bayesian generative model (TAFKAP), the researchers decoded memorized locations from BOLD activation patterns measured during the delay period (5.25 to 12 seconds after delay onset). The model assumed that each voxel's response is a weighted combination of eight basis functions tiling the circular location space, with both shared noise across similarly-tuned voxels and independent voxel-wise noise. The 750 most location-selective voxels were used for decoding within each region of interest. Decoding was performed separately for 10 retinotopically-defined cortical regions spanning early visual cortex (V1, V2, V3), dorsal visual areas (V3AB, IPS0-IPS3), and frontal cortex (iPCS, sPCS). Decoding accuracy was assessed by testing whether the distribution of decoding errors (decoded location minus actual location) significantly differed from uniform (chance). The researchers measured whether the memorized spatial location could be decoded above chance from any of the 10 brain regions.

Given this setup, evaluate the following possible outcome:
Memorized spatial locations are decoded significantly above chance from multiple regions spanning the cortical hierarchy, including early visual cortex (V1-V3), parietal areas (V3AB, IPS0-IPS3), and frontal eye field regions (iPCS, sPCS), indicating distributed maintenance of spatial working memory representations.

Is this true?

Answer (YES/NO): YES